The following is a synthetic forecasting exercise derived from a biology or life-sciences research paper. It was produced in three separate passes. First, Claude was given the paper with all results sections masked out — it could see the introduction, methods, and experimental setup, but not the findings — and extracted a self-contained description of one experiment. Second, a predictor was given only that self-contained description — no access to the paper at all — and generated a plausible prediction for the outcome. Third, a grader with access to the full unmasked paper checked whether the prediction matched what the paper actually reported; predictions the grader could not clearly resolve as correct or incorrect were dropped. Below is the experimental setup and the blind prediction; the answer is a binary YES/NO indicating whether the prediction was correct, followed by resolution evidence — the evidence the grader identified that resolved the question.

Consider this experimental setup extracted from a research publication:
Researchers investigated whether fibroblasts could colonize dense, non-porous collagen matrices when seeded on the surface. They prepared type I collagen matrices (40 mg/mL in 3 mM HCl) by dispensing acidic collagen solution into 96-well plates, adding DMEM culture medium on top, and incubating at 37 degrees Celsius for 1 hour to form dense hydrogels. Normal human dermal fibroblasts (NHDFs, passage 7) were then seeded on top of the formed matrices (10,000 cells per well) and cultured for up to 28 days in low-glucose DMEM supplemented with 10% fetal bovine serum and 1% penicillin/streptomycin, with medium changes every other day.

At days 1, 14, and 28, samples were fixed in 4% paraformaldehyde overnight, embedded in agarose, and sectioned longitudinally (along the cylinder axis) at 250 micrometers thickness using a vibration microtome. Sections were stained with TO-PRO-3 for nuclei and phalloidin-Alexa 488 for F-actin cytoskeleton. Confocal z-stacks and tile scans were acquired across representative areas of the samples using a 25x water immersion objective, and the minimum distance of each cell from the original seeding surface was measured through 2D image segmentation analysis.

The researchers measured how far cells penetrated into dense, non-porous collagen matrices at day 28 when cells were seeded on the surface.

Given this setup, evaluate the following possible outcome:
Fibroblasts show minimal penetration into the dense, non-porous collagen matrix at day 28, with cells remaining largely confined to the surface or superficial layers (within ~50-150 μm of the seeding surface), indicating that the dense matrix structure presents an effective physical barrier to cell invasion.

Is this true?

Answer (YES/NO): YES